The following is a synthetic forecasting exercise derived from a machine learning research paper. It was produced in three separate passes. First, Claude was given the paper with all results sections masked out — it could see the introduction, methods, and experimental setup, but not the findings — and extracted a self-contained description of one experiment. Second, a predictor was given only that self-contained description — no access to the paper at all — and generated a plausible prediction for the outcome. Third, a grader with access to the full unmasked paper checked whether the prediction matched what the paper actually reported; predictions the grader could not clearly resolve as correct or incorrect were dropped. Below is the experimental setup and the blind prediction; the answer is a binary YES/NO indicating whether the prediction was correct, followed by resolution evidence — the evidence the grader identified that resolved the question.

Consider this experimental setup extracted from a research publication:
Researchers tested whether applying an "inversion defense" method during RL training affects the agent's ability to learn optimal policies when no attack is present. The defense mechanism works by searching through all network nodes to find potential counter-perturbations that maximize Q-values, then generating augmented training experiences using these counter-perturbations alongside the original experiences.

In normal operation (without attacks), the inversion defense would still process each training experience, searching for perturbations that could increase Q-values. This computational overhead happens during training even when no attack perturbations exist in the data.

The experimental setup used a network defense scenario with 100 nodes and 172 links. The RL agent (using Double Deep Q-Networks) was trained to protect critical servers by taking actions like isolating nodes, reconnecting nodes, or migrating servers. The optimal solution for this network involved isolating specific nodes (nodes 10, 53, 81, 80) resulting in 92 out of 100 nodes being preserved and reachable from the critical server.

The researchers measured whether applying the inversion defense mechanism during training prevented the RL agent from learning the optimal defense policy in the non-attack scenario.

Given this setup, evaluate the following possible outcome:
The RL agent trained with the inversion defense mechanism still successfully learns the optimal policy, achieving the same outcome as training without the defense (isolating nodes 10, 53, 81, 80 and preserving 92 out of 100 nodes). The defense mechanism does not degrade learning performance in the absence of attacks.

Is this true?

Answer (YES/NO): NO